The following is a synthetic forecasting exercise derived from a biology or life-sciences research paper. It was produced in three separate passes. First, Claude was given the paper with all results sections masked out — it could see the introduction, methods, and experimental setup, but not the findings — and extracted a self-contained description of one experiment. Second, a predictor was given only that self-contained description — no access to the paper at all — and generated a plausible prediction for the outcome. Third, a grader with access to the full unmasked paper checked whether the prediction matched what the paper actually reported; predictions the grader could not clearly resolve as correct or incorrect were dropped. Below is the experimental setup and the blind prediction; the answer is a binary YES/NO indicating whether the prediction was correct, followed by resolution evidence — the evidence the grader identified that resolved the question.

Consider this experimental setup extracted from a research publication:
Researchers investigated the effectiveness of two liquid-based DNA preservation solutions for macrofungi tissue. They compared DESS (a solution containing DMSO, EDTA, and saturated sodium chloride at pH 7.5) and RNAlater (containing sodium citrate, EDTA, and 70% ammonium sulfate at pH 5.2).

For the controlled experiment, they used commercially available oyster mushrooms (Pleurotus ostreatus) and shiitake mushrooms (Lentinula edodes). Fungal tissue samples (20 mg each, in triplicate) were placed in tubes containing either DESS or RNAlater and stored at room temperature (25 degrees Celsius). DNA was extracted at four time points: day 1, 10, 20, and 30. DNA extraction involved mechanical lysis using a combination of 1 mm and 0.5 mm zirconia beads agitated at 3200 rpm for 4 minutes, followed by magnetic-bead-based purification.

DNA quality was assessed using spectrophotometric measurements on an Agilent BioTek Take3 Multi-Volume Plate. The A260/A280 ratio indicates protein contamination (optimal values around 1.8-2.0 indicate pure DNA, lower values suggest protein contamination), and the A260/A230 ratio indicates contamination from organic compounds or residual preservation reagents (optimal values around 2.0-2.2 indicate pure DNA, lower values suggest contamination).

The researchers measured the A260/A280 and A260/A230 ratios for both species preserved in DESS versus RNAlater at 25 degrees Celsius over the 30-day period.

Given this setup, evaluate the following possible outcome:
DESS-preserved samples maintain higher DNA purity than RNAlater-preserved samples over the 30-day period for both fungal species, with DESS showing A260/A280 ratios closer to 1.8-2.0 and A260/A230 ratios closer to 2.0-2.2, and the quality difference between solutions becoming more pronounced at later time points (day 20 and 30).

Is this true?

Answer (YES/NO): NO